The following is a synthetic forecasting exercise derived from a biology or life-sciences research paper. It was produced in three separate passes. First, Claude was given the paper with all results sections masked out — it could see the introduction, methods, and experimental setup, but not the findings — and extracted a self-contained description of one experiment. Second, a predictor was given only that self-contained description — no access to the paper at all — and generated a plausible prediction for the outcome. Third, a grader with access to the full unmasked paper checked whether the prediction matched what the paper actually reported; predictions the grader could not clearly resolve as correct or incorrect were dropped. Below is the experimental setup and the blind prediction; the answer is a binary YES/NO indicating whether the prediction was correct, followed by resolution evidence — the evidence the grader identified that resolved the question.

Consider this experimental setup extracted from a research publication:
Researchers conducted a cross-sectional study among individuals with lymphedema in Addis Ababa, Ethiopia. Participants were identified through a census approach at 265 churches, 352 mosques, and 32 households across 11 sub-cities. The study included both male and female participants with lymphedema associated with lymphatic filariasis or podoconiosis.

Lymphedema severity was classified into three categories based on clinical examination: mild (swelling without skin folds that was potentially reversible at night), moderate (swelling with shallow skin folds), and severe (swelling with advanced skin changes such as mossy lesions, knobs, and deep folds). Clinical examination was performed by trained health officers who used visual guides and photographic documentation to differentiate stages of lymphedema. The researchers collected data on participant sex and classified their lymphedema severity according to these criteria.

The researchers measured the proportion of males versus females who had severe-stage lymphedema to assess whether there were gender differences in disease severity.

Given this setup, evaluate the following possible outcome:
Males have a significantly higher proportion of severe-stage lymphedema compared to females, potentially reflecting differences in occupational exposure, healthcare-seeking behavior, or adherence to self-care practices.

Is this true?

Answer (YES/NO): NO